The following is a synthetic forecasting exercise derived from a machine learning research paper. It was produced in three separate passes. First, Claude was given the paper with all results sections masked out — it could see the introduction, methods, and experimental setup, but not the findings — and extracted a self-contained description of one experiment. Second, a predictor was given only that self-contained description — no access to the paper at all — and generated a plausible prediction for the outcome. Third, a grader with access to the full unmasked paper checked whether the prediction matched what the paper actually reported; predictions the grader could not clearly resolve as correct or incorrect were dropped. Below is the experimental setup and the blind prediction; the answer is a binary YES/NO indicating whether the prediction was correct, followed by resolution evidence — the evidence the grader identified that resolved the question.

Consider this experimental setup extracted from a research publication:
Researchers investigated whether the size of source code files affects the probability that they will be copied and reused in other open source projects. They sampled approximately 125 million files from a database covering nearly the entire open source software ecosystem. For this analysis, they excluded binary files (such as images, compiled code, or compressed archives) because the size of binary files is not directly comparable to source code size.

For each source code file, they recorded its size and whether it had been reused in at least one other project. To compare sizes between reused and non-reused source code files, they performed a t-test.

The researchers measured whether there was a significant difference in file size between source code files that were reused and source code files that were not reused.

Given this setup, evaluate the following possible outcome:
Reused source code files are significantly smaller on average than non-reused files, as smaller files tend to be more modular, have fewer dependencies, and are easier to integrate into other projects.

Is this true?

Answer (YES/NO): YES